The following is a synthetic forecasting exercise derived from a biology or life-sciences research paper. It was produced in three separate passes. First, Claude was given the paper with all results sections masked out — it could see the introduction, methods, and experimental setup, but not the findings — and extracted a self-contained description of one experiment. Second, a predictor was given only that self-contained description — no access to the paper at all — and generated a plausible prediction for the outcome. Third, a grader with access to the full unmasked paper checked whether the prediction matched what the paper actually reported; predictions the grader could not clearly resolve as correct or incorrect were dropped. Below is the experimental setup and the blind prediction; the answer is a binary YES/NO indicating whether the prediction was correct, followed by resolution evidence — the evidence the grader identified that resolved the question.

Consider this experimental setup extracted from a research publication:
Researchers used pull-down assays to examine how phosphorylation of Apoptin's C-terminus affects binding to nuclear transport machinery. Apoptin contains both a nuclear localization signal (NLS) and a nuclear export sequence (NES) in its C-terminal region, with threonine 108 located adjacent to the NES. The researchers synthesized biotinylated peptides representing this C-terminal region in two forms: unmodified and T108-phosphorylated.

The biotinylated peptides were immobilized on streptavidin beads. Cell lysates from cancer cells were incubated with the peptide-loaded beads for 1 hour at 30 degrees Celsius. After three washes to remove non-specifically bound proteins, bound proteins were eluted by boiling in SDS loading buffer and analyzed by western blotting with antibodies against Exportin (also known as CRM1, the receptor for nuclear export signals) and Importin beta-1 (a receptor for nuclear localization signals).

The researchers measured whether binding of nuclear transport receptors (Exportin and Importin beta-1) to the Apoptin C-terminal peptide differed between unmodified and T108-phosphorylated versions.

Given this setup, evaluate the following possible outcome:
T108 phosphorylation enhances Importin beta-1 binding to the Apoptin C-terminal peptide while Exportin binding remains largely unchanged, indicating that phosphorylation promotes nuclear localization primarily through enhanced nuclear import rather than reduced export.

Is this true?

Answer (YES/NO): NO